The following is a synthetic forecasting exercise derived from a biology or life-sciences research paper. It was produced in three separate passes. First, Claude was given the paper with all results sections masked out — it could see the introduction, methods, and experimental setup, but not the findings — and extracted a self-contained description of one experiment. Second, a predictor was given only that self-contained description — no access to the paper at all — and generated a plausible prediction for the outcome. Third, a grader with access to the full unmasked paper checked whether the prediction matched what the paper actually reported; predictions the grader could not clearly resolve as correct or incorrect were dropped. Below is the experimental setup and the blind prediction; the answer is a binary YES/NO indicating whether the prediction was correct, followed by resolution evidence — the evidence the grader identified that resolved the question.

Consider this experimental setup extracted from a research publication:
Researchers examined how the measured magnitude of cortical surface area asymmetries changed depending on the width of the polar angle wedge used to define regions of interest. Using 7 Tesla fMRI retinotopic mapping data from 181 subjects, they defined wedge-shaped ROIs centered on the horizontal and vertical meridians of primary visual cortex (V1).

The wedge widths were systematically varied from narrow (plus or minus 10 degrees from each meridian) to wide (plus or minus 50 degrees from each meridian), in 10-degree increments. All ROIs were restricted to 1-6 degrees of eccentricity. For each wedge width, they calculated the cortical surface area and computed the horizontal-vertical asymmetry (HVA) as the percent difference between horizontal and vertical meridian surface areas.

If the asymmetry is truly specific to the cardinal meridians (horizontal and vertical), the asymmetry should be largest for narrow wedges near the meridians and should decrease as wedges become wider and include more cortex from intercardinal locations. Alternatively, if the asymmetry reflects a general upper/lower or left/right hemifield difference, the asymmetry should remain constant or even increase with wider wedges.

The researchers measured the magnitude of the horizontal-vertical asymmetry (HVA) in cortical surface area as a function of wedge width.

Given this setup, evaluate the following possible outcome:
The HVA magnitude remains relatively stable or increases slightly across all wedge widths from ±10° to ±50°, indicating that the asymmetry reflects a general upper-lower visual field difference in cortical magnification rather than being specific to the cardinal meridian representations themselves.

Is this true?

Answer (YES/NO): NO